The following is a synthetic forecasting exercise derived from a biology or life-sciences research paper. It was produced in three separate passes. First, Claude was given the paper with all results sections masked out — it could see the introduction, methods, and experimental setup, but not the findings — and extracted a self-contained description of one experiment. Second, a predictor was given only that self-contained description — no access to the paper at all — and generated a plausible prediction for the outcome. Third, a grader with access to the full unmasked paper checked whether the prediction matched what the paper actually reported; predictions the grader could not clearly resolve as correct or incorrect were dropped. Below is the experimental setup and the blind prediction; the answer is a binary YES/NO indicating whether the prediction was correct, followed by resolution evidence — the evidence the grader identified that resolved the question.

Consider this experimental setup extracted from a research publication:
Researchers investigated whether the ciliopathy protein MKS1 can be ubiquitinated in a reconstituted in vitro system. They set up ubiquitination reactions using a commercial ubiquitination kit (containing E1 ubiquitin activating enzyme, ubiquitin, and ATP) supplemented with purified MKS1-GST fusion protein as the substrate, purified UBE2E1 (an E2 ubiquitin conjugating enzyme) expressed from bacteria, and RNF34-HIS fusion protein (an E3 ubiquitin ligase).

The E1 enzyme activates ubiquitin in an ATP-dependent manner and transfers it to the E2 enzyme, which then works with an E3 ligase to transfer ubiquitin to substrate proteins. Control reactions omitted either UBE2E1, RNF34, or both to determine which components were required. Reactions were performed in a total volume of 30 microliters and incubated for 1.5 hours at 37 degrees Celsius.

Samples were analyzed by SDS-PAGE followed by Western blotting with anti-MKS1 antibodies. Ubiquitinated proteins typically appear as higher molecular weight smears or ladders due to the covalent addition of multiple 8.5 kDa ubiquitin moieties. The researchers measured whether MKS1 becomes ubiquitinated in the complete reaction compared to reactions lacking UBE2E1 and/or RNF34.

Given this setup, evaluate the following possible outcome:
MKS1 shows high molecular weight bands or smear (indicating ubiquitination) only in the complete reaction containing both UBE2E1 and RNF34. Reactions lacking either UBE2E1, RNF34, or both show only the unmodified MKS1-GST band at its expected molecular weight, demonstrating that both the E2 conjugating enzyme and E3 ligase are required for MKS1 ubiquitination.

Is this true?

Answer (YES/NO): NO